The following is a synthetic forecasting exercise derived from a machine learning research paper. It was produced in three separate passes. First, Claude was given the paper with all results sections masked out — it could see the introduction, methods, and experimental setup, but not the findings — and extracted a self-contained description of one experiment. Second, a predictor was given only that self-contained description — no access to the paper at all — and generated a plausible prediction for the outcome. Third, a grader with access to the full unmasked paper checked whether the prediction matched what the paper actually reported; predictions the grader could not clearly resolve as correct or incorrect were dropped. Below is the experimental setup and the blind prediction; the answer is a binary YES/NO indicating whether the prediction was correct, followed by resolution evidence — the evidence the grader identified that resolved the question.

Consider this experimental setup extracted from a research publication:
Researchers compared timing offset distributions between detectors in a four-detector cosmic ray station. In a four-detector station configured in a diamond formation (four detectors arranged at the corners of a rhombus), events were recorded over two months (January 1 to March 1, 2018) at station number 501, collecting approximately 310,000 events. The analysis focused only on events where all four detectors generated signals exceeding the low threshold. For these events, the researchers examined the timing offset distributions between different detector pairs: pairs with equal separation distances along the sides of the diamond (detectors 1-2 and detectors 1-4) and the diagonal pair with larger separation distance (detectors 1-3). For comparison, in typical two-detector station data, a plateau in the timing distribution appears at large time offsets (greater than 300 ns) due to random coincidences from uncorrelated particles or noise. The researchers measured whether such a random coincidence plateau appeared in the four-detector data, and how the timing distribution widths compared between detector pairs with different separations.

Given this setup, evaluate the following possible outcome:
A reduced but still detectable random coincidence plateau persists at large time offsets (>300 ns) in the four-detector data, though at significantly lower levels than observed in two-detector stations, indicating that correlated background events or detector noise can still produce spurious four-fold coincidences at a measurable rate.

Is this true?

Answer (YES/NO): NO